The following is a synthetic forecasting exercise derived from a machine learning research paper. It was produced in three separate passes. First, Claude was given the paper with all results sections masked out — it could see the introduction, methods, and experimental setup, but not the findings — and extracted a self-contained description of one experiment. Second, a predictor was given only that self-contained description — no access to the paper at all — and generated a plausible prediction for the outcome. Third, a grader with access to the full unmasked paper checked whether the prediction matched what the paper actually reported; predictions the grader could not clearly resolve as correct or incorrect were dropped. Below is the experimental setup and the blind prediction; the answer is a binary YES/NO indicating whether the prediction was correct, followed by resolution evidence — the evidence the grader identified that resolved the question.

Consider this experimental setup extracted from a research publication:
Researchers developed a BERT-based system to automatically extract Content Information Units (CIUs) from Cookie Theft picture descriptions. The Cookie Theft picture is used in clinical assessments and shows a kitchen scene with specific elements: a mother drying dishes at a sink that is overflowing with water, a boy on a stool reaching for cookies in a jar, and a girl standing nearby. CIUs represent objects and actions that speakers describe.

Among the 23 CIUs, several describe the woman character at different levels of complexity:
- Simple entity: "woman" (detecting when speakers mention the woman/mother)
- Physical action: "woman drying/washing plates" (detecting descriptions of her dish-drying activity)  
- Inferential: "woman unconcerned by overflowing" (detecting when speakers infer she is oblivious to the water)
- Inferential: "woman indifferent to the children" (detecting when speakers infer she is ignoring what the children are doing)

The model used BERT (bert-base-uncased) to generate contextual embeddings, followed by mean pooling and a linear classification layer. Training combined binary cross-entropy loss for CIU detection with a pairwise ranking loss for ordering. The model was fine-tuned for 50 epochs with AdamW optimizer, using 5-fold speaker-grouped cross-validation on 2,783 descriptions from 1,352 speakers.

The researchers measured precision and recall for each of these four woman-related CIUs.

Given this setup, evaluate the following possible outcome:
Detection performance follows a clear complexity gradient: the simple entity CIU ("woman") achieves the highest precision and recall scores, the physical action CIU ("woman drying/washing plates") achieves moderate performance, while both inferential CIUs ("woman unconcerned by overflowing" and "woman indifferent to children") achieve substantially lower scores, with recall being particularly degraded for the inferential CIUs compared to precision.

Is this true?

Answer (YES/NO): NO